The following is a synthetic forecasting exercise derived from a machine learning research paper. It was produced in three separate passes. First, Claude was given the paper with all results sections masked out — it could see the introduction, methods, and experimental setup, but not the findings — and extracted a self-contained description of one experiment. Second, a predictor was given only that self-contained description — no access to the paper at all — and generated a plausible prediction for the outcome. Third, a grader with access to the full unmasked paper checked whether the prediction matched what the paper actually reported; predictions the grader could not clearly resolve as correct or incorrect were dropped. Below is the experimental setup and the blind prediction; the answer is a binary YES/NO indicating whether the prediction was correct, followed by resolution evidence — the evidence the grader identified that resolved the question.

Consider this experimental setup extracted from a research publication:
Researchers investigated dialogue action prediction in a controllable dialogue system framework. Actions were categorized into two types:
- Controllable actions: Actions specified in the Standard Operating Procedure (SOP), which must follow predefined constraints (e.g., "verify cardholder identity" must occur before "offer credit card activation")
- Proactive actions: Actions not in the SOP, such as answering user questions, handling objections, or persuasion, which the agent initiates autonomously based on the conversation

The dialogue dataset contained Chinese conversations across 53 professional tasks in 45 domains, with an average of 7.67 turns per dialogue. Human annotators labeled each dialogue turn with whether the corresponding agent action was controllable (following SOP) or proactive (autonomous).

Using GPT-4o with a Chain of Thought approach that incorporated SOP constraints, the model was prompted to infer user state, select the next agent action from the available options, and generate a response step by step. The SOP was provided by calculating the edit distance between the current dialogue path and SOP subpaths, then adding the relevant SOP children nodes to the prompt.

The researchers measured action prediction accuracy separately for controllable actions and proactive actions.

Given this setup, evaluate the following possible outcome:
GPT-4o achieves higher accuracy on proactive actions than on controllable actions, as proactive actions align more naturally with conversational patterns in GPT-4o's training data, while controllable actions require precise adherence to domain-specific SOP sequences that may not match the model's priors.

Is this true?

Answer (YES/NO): NO